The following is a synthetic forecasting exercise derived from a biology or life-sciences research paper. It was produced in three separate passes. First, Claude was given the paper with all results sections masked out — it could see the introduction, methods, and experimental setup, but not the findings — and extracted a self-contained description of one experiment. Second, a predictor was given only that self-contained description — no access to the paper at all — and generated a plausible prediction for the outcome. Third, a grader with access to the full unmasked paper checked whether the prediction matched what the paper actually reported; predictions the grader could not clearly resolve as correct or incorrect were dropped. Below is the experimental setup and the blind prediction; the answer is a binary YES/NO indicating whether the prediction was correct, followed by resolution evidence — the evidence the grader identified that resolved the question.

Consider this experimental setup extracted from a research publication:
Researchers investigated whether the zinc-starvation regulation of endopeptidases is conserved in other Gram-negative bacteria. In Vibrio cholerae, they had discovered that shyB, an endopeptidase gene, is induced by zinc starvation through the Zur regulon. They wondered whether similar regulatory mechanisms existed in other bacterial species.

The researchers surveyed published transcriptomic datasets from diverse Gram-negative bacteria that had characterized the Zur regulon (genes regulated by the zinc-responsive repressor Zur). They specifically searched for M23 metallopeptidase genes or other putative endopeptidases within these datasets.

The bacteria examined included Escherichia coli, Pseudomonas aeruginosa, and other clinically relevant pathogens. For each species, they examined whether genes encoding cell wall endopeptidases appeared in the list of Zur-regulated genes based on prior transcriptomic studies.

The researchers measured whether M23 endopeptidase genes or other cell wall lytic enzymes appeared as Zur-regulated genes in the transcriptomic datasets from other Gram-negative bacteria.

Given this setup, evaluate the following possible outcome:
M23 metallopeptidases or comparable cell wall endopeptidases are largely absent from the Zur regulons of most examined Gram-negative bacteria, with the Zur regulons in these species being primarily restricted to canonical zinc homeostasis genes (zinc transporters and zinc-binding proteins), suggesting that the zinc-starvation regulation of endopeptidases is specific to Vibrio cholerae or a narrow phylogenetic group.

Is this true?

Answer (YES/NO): NO